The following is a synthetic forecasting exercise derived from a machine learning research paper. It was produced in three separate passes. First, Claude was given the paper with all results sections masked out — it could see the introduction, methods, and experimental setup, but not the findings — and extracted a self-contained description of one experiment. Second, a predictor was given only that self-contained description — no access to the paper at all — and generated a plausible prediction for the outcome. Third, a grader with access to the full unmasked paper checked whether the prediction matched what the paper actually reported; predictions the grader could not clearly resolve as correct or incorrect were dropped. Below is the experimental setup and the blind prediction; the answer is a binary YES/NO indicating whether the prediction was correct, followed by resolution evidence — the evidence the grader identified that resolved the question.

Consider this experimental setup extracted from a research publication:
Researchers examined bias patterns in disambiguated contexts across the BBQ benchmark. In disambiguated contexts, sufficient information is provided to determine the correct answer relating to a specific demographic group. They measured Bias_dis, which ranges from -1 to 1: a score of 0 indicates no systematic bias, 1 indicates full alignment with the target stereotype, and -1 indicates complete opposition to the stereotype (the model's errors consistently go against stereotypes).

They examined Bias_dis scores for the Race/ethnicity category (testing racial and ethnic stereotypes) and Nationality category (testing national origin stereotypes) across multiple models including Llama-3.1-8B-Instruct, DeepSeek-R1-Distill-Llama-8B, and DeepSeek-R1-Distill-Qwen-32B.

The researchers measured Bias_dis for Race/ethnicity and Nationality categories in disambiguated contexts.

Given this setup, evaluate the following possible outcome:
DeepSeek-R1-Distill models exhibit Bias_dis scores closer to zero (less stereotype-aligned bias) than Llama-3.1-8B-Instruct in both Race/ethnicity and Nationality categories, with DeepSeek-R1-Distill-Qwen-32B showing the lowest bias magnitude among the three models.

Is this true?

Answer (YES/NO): NO